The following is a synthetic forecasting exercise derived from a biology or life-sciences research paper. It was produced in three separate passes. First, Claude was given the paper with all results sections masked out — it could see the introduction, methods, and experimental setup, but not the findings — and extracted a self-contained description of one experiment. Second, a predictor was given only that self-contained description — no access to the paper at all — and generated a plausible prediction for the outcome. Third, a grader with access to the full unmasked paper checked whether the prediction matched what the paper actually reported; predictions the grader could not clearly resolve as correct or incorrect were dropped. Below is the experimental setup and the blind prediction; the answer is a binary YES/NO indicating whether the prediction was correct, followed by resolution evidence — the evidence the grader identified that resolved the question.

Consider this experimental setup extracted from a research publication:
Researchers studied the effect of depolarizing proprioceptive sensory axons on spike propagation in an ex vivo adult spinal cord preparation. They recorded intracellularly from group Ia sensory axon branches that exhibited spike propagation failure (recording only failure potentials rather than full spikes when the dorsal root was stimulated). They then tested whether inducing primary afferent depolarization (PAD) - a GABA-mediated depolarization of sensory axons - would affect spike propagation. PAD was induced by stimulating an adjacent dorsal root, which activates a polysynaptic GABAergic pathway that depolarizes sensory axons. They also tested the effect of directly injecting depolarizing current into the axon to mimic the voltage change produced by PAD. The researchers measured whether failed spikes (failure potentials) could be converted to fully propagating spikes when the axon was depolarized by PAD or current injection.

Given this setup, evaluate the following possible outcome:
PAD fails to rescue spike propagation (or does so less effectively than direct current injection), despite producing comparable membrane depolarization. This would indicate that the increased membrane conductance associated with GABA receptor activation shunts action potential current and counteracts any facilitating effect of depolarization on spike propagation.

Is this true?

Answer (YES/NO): NO